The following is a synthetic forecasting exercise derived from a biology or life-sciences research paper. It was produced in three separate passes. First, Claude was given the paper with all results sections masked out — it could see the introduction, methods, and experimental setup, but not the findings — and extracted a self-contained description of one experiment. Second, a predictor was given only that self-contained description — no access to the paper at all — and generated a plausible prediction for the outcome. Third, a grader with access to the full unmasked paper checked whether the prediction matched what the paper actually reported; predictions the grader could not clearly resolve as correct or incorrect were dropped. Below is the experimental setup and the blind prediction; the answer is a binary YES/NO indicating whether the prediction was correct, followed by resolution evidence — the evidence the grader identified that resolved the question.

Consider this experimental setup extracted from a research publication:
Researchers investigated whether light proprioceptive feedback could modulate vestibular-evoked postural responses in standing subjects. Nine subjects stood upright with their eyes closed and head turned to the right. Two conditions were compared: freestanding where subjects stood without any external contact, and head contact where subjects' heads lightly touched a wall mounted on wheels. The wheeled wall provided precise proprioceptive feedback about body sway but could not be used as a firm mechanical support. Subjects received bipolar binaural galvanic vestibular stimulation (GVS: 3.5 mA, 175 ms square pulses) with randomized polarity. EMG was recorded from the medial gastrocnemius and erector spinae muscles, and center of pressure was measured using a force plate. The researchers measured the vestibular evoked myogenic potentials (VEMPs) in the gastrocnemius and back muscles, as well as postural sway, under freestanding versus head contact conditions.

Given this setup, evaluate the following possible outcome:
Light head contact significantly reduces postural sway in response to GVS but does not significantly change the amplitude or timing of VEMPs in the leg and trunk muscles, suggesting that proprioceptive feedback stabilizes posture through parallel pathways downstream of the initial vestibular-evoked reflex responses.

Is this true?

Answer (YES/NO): NO